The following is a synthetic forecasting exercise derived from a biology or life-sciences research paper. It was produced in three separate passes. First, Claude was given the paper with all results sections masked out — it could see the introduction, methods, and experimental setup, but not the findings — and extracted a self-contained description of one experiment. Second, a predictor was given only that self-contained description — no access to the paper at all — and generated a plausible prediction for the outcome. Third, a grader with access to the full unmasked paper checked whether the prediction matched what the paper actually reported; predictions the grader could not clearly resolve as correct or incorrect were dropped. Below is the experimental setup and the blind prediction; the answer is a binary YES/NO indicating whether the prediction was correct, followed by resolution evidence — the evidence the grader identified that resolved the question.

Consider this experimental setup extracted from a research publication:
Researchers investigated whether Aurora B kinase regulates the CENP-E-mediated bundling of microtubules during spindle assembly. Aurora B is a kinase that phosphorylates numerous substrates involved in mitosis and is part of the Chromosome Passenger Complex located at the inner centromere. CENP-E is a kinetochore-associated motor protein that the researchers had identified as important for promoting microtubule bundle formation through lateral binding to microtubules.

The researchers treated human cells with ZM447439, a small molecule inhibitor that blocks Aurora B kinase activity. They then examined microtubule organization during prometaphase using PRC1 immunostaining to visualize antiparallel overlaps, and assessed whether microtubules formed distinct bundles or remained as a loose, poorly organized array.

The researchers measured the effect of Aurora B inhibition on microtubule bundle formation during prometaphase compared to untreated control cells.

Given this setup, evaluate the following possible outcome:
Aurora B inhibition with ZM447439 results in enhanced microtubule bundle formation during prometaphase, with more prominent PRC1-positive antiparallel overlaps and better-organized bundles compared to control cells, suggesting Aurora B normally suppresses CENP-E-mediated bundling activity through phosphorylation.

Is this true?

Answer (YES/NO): NO